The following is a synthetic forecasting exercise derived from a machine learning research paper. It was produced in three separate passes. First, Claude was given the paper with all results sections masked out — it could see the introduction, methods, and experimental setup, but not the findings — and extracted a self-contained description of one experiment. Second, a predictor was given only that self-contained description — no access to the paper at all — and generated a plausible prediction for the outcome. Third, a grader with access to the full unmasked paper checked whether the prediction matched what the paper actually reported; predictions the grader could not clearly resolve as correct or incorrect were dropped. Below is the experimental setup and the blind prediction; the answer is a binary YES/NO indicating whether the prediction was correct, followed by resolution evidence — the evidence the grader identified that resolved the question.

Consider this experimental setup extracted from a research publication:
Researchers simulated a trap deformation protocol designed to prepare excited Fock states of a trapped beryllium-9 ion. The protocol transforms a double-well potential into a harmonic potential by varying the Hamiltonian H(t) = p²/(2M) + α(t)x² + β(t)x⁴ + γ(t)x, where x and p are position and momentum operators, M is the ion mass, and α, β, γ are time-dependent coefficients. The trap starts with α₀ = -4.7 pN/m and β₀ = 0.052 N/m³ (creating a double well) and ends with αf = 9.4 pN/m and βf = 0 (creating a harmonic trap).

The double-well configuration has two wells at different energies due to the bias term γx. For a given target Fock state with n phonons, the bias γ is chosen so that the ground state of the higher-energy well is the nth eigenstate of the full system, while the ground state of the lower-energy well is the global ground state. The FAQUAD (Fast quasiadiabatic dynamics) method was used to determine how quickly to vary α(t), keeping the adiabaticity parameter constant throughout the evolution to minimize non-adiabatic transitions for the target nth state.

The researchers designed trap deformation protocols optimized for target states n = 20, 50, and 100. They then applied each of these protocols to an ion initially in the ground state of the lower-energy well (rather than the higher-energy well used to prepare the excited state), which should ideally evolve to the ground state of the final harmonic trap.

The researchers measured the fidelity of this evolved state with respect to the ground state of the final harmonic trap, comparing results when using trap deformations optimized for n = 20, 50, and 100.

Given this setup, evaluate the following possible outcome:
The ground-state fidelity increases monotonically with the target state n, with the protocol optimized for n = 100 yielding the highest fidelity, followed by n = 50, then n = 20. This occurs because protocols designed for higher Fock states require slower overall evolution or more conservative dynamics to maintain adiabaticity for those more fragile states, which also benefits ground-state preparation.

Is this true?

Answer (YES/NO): NO